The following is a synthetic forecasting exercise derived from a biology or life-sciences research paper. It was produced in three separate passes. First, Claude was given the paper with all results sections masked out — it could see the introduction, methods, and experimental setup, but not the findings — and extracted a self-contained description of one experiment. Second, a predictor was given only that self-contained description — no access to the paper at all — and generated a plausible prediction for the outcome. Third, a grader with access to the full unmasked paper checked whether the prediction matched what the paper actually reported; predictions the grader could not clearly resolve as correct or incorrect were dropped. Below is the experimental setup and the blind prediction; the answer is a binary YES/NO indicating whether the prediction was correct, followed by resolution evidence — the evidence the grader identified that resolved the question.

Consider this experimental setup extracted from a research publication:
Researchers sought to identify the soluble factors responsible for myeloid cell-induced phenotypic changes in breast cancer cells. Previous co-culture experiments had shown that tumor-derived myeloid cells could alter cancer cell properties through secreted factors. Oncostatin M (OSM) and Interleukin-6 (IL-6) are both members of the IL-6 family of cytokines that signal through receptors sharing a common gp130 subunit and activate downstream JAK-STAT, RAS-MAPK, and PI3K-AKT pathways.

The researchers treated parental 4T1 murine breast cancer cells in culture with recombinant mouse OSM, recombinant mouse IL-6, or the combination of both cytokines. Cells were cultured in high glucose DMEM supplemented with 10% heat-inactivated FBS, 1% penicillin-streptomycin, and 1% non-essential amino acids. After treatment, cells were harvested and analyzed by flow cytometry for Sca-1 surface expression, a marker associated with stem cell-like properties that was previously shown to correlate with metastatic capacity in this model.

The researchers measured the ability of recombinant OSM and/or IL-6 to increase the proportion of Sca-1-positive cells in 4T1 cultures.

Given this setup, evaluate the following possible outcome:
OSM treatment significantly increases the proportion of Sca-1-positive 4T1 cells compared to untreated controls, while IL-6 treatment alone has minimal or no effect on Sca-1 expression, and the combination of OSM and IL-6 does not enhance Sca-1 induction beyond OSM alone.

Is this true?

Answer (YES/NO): NO